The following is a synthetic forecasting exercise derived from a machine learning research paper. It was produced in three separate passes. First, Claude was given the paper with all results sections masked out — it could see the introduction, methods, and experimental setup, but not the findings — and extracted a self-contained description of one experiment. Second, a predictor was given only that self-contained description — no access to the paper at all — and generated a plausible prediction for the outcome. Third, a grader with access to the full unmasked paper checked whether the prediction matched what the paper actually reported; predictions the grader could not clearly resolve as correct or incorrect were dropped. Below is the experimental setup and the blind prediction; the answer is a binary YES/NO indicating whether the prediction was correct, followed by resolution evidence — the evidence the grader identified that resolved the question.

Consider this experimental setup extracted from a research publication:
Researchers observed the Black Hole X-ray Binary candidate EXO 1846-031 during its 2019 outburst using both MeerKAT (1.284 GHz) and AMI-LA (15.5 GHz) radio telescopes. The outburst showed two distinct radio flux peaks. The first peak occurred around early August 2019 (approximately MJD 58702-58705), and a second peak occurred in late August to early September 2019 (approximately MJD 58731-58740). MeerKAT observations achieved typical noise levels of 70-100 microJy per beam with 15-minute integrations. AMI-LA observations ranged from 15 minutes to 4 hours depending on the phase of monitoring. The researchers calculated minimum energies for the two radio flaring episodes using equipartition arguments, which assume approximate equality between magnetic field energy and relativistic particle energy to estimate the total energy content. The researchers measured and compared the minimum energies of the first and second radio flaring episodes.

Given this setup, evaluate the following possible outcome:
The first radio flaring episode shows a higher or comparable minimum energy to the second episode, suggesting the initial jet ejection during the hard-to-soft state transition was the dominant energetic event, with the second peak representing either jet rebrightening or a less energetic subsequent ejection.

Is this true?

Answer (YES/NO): NO